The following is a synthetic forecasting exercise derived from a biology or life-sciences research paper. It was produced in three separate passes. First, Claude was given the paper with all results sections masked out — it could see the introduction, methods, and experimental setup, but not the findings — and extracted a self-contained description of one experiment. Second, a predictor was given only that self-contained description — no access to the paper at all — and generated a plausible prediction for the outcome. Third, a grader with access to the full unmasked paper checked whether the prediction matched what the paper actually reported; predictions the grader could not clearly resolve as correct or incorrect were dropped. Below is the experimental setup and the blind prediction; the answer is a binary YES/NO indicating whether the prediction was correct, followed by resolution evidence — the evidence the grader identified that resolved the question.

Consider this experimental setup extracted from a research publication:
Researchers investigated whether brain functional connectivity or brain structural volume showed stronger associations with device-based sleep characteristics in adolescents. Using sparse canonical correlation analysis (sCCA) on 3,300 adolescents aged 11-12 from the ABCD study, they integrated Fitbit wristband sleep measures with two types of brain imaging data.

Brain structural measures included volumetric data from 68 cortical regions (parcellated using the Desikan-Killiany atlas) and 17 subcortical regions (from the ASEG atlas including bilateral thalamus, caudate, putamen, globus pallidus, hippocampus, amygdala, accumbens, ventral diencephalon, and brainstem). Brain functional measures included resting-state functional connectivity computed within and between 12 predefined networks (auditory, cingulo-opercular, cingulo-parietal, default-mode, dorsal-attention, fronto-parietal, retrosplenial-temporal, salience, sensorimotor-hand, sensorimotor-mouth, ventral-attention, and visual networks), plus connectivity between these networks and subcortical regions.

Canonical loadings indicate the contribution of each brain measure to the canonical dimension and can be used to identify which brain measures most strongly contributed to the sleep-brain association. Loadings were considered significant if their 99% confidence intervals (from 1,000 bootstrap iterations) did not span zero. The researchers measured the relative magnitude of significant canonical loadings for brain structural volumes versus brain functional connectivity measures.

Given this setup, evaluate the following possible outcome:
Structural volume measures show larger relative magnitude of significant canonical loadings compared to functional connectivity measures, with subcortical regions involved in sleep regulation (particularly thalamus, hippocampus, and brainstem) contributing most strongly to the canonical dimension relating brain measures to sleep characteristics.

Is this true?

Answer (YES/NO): NO